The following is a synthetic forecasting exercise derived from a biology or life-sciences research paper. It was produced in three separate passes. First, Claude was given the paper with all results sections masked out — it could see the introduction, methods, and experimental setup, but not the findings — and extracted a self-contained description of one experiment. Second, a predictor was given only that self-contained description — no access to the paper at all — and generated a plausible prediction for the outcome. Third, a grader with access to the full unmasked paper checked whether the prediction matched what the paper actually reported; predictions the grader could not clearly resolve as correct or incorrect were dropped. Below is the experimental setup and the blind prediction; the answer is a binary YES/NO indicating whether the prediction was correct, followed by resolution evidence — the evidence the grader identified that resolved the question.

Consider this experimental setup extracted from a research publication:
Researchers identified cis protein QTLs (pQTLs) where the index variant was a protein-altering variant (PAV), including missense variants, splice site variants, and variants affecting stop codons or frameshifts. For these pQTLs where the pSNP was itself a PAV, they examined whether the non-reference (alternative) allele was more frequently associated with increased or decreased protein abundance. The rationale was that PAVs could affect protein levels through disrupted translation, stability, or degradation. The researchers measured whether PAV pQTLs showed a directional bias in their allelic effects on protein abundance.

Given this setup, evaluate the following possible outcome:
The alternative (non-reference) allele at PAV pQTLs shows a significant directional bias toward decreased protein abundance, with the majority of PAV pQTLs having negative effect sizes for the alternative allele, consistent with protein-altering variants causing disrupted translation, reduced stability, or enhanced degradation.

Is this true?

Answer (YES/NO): YES